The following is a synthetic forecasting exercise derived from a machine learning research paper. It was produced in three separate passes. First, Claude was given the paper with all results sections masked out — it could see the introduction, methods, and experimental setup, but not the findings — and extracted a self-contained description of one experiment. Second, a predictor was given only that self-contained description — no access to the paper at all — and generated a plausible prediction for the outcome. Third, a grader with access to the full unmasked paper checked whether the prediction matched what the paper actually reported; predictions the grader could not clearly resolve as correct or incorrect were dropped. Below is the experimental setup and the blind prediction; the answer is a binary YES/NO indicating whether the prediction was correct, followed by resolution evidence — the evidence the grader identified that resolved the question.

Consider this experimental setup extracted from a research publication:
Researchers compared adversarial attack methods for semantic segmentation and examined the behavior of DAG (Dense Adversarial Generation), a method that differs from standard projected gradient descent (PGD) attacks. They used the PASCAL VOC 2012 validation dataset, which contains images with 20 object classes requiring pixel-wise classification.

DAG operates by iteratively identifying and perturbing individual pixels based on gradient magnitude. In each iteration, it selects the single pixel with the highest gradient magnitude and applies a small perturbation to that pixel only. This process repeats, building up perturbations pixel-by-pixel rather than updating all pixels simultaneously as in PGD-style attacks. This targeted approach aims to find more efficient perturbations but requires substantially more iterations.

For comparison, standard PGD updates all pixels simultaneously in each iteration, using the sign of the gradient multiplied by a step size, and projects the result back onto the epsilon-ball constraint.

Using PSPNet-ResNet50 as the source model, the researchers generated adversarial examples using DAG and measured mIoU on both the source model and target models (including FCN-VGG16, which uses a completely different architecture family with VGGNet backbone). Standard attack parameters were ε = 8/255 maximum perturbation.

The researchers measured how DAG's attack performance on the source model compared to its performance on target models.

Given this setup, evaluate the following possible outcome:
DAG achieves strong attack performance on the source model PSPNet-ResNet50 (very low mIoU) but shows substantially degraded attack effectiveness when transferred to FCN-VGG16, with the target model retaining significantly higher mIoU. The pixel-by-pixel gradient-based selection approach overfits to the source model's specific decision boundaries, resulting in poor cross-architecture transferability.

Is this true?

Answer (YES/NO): NO